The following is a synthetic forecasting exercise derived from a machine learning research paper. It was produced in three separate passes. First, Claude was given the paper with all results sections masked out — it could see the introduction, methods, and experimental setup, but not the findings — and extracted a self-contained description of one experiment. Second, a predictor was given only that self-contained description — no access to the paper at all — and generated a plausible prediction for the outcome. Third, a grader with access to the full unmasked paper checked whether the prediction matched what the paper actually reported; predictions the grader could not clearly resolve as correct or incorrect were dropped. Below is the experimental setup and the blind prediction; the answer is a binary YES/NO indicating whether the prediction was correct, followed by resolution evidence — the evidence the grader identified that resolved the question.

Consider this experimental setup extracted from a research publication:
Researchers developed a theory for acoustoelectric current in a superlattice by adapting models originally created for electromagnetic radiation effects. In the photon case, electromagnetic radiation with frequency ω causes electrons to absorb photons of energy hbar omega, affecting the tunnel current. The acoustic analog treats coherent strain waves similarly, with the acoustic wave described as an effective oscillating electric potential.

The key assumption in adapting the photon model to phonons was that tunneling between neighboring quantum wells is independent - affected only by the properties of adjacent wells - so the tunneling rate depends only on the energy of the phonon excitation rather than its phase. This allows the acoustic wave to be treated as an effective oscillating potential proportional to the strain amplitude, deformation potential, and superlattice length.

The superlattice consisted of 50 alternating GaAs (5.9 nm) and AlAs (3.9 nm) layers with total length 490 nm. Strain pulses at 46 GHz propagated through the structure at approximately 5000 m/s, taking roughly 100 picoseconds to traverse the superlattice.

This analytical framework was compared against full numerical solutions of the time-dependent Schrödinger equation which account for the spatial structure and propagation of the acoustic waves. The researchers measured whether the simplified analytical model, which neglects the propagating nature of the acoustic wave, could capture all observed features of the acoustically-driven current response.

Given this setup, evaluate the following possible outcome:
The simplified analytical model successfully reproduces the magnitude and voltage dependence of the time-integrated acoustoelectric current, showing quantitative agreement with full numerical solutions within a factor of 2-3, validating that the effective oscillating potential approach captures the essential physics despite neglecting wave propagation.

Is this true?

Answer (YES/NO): NO